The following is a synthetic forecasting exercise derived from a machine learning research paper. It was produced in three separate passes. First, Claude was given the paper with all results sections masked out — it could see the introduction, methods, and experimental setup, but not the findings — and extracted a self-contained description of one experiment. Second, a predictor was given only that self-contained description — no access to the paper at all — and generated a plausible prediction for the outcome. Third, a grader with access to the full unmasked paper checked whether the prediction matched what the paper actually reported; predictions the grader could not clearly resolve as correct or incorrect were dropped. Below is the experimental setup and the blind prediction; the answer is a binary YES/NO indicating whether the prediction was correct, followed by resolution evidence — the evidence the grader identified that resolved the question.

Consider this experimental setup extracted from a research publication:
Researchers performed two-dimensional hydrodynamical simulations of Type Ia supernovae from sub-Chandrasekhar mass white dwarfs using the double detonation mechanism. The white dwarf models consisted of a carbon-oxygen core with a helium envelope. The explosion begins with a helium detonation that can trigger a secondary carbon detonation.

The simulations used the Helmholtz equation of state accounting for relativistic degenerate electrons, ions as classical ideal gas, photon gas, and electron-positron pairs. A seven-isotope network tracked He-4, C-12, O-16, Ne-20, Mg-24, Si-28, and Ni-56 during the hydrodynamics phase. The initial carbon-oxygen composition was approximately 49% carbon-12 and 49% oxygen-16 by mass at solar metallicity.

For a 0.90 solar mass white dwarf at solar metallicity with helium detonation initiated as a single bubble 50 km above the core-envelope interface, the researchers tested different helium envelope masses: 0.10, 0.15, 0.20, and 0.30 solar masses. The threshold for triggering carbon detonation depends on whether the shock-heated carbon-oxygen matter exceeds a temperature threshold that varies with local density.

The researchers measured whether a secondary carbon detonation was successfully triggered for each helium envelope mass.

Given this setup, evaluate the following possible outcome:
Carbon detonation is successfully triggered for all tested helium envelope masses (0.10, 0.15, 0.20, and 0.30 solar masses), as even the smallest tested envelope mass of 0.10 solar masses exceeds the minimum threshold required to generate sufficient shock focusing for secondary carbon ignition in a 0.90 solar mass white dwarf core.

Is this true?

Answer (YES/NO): NO